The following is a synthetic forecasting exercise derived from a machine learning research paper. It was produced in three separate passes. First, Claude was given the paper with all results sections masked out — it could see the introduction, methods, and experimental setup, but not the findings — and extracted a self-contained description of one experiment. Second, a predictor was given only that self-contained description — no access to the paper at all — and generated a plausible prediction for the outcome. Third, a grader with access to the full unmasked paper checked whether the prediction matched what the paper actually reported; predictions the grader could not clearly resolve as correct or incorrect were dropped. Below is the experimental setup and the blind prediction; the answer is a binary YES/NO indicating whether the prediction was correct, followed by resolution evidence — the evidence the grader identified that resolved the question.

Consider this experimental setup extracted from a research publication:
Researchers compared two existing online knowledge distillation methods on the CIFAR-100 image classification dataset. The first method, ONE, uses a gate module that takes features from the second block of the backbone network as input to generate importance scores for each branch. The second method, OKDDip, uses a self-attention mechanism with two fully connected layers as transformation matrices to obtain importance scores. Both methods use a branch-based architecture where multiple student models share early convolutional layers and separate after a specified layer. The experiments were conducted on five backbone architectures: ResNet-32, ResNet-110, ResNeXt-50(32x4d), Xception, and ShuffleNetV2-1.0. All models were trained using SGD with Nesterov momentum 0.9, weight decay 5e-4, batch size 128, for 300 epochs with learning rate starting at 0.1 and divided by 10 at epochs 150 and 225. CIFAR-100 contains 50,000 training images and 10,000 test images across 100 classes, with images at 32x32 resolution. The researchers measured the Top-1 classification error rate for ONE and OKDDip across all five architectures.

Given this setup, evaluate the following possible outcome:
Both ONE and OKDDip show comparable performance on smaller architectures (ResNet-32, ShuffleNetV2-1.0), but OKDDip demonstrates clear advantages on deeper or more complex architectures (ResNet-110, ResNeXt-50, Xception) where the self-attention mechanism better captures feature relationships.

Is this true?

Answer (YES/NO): NO